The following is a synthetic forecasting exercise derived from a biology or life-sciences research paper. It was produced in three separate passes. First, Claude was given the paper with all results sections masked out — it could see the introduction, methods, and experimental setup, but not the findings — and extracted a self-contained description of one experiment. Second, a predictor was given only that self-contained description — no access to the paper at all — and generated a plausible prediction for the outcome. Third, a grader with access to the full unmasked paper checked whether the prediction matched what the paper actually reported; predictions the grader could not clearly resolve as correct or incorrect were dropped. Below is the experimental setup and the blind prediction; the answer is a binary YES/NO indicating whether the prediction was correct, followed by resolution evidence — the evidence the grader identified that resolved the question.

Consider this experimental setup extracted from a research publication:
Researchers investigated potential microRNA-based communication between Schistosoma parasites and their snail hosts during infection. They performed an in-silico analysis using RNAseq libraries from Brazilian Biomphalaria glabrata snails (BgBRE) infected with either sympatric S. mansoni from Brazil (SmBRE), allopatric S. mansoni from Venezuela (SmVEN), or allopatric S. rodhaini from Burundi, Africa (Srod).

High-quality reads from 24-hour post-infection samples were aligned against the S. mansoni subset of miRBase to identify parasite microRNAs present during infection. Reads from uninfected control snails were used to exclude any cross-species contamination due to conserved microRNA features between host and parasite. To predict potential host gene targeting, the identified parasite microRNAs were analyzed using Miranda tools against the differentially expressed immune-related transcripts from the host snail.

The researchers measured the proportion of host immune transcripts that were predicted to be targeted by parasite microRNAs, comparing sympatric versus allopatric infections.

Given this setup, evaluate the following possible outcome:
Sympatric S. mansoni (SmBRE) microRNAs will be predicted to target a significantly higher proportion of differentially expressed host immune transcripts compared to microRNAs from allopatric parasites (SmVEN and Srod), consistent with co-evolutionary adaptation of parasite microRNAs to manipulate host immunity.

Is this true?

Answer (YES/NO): YES